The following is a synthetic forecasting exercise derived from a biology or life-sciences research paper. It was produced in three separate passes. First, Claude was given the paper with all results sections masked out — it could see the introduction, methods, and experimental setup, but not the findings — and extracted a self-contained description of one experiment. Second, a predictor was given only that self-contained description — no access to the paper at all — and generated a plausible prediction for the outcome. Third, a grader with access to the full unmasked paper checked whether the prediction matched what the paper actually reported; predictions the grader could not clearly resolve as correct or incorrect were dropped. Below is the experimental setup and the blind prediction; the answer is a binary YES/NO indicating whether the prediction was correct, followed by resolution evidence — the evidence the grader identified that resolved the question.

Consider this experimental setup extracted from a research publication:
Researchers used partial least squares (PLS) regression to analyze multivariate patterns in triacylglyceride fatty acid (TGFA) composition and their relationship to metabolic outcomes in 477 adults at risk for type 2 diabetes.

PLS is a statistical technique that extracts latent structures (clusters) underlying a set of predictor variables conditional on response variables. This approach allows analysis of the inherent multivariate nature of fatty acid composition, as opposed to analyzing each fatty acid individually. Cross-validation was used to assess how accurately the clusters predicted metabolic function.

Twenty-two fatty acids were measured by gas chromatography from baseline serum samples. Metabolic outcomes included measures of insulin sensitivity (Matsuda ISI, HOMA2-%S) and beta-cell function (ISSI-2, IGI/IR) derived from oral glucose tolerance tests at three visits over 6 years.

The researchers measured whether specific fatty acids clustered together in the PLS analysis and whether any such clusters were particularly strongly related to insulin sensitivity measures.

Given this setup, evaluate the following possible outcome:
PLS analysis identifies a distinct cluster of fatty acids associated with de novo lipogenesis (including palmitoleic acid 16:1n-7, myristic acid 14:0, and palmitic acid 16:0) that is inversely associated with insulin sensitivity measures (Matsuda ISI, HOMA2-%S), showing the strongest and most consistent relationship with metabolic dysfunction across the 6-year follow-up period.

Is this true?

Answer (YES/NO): YES